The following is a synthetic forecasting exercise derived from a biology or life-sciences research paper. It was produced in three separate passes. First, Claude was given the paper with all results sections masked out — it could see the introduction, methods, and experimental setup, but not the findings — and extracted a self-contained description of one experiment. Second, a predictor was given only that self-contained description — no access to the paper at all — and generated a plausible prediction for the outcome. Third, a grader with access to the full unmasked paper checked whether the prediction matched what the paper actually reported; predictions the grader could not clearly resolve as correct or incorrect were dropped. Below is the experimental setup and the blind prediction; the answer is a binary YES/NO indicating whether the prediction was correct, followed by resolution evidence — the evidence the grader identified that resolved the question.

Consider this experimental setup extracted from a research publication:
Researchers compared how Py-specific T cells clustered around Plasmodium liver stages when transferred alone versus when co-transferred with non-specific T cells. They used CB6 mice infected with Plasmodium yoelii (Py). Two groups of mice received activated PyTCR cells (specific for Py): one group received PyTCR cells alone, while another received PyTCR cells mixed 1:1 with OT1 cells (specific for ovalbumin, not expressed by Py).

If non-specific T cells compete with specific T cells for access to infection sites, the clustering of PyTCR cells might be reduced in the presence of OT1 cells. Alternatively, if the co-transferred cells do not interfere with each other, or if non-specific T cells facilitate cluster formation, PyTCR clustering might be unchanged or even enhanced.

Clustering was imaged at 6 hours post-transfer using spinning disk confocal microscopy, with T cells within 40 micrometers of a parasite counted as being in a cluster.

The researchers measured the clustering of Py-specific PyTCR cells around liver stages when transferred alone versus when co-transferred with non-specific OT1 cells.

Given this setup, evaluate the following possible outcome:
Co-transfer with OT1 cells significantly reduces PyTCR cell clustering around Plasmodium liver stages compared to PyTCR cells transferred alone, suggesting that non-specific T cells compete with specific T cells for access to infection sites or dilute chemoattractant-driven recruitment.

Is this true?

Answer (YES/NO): NO